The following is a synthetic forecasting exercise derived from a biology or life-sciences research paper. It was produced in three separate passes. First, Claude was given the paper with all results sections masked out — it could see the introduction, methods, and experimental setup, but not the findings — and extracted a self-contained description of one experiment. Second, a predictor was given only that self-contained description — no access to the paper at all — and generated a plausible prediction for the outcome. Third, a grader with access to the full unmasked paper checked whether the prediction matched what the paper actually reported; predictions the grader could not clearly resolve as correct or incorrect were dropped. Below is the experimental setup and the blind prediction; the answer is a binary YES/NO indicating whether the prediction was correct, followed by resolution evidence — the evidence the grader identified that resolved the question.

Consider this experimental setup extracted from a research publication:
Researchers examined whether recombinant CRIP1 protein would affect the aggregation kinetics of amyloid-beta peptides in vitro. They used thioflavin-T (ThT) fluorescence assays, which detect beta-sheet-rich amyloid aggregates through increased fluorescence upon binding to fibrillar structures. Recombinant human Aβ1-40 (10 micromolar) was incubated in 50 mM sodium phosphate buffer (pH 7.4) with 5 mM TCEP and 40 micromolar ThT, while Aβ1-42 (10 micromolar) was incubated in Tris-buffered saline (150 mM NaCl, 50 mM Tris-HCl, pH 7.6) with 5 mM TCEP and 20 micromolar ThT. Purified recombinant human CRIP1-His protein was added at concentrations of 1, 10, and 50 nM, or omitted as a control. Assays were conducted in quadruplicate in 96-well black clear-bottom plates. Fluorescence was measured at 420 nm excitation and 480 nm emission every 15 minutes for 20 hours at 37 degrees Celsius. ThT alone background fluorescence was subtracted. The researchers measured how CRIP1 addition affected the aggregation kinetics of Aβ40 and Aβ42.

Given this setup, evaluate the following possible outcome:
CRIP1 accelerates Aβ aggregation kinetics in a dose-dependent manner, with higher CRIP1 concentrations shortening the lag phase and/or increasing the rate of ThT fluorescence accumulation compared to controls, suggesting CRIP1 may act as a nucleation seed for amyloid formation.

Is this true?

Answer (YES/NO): YES